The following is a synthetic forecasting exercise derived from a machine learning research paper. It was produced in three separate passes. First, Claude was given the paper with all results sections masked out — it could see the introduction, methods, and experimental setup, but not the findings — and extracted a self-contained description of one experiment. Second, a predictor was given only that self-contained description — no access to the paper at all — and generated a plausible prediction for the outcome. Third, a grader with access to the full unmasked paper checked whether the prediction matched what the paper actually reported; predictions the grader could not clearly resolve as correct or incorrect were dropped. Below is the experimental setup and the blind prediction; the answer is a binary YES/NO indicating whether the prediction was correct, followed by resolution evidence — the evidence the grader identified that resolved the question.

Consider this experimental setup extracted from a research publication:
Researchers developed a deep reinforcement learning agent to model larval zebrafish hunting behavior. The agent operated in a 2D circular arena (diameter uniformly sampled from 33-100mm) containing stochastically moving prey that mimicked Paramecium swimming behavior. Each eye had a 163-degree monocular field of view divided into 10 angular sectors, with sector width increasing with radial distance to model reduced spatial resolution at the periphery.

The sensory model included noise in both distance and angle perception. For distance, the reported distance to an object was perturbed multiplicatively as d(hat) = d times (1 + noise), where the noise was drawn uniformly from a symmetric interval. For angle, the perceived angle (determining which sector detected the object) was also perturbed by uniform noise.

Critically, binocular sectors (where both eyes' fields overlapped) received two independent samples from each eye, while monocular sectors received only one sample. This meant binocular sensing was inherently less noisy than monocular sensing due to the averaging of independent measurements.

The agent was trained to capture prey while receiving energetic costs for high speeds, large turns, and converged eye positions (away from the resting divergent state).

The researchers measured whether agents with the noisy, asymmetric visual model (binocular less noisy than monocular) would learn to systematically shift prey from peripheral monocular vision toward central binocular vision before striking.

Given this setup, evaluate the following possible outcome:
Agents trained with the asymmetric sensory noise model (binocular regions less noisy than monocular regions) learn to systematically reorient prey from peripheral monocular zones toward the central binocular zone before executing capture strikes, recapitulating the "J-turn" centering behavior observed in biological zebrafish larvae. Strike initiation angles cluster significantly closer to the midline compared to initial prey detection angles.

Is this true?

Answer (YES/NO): YES